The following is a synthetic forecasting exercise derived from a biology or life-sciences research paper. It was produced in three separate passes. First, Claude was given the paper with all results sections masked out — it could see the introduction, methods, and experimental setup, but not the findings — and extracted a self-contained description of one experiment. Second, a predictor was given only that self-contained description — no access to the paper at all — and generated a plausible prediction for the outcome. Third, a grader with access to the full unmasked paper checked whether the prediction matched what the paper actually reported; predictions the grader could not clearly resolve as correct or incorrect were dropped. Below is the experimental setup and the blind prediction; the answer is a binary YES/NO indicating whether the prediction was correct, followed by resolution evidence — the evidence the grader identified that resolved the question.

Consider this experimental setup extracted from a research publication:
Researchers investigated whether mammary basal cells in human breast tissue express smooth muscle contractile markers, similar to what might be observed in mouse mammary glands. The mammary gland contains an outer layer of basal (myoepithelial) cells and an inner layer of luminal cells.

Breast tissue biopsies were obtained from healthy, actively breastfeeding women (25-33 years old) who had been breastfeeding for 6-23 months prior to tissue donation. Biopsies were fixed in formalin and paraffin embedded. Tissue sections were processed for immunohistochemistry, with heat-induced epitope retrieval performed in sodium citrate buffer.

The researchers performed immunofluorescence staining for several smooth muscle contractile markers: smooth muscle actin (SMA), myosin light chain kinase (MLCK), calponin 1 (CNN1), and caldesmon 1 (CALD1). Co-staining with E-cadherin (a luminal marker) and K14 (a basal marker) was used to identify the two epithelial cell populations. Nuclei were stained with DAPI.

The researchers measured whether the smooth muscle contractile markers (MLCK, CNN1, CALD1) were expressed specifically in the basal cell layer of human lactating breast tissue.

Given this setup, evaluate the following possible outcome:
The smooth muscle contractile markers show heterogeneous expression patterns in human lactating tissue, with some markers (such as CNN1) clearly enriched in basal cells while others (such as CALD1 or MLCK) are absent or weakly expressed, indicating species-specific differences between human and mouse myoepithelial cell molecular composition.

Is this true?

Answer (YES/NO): NO